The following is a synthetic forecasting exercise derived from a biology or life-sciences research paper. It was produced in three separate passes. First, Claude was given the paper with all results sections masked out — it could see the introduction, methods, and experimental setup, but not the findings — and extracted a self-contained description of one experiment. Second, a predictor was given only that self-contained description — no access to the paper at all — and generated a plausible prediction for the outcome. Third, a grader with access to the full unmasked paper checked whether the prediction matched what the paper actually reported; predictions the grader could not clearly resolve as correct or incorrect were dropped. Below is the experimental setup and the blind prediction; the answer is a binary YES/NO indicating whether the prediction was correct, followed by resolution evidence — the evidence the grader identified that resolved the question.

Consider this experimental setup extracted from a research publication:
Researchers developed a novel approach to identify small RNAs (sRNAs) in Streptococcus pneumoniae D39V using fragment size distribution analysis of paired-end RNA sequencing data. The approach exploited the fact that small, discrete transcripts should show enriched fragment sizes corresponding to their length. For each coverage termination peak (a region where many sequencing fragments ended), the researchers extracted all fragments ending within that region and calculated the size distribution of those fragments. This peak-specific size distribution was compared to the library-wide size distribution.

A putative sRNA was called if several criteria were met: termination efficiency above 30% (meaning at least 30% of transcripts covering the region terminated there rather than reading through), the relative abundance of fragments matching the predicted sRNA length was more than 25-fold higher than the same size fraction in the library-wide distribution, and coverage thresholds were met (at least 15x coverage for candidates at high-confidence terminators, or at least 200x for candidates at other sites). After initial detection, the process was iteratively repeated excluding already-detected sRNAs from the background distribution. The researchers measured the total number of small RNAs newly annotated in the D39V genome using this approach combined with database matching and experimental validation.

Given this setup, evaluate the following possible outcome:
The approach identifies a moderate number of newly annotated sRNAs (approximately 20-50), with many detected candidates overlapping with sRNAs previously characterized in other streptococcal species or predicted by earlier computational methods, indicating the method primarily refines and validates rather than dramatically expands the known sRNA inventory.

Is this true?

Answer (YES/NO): YES